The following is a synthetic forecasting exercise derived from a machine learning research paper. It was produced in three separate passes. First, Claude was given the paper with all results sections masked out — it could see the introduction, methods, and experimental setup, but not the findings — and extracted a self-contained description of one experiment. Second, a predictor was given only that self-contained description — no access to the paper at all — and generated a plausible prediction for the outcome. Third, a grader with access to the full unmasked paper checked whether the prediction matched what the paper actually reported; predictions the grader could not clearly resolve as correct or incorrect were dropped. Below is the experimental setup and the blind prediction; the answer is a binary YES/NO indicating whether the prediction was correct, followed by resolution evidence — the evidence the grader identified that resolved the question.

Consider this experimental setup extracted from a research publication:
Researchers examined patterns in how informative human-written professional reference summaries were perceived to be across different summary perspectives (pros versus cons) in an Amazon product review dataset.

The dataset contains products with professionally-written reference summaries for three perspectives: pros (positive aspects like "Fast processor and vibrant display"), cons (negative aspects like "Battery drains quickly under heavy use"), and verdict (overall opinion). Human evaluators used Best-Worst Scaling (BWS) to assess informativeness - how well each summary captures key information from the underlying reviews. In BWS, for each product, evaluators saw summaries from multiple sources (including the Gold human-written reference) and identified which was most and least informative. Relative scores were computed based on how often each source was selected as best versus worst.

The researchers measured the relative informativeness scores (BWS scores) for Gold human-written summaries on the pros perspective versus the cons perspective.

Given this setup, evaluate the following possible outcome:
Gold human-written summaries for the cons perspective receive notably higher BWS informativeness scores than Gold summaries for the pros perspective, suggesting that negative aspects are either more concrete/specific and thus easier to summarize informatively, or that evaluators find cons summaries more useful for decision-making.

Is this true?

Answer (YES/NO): NO